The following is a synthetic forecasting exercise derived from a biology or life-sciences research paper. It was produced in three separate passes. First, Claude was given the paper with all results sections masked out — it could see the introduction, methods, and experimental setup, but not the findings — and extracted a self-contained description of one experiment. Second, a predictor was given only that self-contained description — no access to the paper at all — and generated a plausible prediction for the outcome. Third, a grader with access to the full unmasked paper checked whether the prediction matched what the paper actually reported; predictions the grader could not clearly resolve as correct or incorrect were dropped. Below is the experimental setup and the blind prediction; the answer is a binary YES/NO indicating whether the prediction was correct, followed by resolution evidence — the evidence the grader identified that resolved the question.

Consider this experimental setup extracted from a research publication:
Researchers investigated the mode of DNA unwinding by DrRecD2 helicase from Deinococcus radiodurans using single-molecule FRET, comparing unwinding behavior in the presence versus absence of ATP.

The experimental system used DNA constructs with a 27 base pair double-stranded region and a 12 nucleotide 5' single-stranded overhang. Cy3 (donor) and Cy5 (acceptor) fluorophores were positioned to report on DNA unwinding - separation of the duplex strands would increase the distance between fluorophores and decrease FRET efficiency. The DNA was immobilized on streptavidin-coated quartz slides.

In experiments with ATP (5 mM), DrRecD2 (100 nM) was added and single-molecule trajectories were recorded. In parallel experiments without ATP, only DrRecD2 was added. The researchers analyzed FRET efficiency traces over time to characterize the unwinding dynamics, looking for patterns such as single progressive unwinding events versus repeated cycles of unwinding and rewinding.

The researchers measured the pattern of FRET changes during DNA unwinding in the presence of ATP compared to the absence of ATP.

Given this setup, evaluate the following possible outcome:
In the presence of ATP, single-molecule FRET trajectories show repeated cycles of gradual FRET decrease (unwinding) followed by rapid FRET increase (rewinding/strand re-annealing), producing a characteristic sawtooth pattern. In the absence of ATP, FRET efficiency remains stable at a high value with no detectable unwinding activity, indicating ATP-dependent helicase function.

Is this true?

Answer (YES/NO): NO